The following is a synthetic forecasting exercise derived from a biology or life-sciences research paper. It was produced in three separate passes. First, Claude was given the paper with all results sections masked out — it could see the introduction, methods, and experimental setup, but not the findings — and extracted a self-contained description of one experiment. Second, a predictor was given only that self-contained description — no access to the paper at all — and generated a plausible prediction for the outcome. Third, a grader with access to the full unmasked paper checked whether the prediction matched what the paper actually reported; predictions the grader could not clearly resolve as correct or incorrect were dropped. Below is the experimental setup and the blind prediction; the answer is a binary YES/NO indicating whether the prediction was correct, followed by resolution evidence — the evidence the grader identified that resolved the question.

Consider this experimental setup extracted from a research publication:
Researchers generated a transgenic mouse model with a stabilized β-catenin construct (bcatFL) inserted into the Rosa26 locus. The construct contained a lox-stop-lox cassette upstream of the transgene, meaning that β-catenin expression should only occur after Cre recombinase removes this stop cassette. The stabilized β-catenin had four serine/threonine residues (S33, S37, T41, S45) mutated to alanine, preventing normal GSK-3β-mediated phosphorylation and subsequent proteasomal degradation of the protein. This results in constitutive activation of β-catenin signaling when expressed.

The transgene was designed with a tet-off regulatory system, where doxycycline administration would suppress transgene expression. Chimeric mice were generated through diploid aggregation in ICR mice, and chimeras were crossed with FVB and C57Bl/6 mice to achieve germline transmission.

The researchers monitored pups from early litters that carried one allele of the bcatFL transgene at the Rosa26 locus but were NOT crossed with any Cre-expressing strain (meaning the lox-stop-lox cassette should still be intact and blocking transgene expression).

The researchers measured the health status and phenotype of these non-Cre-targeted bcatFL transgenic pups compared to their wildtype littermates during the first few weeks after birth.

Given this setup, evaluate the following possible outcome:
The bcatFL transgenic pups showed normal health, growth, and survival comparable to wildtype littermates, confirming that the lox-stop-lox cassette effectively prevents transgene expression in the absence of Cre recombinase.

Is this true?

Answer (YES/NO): NO